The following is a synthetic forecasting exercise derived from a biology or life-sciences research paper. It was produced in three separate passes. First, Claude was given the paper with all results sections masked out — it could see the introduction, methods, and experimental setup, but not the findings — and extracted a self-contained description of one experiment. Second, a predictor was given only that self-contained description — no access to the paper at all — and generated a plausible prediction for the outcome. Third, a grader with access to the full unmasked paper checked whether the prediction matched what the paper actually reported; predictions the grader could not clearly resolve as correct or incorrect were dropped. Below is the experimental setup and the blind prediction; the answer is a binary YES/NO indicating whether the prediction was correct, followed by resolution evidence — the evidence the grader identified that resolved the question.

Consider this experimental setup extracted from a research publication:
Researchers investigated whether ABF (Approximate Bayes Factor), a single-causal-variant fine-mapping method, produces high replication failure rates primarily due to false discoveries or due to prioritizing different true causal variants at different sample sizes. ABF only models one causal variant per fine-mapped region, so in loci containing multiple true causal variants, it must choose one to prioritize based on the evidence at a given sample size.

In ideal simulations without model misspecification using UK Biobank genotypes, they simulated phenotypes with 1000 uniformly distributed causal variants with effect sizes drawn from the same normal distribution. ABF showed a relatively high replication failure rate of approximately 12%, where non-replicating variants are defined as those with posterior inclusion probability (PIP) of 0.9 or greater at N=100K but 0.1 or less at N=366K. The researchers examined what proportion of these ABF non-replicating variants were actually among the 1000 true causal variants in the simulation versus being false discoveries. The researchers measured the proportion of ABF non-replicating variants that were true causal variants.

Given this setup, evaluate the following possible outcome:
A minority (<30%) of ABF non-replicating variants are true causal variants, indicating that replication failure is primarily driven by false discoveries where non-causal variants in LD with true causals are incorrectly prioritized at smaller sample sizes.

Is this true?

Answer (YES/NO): NO